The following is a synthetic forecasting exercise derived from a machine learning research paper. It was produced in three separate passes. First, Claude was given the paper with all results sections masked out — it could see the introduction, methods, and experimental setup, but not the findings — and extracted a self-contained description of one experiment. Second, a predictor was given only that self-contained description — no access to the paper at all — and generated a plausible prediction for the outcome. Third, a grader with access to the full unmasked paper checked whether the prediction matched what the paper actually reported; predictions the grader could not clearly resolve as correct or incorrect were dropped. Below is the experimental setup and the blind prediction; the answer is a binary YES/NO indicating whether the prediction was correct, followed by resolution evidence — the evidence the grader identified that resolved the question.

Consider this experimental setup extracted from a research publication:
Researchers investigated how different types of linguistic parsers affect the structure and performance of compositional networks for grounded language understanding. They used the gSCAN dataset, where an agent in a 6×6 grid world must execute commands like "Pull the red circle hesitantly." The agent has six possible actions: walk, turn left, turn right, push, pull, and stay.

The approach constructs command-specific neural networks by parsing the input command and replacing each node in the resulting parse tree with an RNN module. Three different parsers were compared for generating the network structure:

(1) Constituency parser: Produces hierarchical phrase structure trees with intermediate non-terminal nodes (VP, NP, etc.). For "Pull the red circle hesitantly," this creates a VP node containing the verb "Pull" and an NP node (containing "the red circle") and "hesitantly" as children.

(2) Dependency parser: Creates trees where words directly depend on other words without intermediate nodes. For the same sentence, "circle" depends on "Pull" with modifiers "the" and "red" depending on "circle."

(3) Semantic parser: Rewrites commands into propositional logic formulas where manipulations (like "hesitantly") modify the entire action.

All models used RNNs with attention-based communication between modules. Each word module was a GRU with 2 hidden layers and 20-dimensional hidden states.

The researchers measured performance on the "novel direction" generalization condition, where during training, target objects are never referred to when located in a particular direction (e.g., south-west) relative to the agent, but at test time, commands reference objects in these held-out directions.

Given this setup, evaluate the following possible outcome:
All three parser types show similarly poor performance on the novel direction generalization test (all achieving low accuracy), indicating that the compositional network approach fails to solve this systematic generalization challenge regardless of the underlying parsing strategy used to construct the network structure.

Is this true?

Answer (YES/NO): NO